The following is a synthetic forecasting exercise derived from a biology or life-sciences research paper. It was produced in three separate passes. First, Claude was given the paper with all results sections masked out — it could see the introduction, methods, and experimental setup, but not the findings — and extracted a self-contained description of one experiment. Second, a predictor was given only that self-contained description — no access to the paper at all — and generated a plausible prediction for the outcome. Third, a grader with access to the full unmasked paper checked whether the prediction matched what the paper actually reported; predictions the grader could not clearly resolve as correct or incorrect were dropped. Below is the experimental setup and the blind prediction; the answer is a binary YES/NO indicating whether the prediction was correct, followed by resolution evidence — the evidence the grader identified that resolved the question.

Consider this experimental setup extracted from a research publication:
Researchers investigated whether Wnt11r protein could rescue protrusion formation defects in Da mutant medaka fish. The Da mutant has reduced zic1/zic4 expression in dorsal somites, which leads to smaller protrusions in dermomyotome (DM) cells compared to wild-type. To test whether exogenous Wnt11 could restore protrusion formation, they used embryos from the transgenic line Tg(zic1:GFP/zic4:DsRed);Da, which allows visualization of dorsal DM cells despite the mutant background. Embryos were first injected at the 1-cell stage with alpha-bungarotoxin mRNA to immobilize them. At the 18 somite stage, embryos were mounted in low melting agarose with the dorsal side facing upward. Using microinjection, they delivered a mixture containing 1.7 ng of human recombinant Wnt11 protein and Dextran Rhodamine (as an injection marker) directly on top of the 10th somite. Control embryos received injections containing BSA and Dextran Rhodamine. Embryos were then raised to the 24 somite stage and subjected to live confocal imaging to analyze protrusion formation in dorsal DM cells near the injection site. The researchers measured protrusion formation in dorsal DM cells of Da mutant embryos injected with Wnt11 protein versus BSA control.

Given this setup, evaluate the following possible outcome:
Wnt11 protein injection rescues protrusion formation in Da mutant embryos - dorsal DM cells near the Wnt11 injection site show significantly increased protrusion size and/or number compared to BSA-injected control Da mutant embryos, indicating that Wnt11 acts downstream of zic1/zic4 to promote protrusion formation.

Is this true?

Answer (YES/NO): YES